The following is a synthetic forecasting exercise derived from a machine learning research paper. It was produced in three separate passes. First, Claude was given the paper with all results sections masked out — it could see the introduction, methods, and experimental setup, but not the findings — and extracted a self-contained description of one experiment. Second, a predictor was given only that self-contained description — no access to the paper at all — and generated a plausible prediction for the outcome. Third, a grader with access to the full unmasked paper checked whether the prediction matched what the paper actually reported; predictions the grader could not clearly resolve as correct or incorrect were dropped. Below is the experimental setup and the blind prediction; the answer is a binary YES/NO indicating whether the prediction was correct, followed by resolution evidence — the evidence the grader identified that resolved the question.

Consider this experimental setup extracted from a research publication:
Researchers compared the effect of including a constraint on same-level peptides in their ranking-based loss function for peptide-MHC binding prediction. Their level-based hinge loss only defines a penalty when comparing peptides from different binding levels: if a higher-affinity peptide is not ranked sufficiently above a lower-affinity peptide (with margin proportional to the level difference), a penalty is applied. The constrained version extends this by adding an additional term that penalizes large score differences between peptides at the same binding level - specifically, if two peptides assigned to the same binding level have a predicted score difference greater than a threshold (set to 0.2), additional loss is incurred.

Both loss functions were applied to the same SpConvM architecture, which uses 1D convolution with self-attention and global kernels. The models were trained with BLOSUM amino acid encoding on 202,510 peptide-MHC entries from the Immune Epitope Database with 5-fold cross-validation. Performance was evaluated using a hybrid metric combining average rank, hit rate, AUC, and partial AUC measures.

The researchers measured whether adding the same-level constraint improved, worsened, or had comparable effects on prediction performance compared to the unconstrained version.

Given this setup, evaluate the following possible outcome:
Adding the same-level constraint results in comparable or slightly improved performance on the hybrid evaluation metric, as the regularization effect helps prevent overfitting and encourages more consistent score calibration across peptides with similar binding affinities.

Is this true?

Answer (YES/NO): NO